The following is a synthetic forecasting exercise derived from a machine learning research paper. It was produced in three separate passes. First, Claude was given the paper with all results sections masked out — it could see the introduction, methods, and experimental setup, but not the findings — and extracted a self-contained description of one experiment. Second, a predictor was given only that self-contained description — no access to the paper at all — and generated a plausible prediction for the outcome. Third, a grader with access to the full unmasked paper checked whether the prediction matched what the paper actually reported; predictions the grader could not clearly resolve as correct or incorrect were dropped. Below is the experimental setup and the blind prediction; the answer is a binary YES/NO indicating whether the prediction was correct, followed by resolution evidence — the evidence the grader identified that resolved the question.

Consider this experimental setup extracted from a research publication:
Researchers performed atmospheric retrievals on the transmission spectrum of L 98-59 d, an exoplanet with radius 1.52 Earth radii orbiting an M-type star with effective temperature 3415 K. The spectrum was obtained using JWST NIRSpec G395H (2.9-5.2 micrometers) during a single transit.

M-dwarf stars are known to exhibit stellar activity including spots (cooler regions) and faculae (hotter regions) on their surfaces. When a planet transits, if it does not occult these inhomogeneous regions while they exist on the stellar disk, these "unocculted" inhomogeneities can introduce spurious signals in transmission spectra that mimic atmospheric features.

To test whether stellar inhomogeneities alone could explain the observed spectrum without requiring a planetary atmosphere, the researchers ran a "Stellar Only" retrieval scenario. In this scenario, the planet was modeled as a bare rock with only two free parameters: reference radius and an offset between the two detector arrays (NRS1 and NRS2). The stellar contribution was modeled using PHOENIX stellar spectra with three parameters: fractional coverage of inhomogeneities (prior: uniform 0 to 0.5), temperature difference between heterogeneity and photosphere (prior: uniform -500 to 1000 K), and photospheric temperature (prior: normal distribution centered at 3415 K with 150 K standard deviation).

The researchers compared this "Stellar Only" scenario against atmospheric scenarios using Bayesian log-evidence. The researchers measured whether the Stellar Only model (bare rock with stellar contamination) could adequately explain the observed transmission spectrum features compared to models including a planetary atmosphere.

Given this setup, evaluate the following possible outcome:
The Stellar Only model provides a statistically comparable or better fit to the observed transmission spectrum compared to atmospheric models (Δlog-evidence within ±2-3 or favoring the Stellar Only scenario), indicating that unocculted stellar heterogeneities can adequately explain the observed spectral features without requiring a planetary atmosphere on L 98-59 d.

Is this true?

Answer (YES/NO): NO